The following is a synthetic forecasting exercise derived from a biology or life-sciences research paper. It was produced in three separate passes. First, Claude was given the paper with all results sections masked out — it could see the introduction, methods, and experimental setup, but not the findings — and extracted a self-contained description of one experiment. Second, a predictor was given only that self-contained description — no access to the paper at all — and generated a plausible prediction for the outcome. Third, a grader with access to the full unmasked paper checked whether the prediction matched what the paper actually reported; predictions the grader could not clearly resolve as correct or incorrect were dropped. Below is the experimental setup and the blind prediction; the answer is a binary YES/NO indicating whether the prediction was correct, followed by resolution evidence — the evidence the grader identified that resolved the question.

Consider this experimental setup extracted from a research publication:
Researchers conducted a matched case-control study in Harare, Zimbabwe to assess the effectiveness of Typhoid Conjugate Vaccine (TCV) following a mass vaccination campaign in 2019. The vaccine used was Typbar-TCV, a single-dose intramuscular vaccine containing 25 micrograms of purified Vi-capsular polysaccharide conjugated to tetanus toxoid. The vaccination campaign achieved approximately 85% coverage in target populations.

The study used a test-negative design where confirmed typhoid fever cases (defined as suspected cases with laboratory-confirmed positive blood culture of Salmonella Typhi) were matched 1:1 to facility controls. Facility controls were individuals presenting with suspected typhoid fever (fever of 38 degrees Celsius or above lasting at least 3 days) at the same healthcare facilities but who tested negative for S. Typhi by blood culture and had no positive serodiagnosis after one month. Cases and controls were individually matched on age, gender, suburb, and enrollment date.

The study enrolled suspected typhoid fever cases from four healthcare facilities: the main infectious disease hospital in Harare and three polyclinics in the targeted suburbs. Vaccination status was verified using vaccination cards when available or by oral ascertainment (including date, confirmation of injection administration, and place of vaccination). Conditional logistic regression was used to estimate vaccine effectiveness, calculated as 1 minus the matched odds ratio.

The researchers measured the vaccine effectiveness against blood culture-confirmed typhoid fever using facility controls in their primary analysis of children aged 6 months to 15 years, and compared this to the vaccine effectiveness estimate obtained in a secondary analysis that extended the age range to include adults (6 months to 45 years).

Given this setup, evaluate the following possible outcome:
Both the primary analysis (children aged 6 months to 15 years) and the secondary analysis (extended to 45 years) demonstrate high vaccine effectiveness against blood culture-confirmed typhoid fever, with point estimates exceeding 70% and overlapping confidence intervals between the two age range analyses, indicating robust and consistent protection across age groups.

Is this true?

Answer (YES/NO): NO